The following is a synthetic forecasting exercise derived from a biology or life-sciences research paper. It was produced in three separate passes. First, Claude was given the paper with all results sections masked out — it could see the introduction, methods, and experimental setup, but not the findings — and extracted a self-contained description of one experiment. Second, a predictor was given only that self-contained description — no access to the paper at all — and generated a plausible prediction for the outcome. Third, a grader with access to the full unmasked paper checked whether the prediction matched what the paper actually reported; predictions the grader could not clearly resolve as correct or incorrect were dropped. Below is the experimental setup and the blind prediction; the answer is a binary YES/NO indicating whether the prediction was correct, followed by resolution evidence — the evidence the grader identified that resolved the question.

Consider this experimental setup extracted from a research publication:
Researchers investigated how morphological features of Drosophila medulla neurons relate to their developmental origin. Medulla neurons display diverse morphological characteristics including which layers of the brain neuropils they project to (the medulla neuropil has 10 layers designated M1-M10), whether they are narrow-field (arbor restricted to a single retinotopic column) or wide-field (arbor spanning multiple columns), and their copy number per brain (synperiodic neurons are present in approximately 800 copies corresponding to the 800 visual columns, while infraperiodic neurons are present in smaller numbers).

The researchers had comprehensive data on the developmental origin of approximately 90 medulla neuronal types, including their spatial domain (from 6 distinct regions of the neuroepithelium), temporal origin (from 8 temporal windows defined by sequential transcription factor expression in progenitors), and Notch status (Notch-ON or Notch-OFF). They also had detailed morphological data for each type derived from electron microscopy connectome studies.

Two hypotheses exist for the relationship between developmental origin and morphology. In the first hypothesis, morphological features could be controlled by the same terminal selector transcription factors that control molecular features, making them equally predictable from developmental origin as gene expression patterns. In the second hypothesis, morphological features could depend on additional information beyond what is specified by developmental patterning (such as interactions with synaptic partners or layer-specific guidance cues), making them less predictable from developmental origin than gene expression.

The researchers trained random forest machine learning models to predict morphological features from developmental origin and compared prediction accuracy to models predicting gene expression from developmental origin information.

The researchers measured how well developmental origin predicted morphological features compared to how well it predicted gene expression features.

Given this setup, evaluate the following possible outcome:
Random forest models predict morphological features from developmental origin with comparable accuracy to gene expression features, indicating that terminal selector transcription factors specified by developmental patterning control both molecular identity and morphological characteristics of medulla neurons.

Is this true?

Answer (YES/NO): YES